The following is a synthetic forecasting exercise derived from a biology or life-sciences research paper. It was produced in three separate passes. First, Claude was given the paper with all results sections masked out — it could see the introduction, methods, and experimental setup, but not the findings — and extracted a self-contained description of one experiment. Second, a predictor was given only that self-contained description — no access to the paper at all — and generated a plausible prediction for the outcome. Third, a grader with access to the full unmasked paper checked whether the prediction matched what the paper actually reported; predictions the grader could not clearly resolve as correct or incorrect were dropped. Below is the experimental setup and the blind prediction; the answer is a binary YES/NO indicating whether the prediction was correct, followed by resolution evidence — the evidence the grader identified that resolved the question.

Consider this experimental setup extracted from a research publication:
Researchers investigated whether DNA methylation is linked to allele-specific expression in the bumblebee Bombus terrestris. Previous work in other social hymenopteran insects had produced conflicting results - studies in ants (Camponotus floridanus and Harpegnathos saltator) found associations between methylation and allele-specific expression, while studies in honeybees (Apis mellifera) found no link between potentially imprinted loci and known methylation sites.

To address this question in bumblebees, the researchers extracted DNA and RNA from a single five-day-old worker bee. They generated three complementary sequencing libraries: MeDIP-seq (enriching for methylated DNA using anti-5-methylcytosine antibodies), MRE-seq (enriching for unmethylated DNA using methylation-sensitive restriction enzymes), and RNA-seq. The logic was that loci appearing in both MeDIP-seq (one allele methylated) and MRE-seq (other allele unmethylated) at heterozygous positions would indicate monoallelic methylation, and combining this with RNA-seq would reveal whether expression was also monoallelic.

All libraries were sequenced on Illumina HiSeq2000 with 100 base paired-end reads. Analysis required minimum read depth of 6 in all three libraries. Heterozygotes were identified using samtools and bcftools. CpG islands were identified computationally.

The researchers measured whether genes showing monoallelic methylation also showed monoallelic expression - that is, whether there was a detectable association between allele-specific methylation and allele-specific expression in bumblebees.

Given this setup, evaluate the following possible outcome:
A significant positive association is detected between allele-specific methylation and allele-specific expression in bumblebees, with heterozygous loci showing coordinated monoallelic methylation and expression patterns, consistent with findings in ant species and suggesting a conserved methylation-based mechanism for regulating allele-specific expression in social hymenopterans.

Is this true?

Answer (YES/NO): YES